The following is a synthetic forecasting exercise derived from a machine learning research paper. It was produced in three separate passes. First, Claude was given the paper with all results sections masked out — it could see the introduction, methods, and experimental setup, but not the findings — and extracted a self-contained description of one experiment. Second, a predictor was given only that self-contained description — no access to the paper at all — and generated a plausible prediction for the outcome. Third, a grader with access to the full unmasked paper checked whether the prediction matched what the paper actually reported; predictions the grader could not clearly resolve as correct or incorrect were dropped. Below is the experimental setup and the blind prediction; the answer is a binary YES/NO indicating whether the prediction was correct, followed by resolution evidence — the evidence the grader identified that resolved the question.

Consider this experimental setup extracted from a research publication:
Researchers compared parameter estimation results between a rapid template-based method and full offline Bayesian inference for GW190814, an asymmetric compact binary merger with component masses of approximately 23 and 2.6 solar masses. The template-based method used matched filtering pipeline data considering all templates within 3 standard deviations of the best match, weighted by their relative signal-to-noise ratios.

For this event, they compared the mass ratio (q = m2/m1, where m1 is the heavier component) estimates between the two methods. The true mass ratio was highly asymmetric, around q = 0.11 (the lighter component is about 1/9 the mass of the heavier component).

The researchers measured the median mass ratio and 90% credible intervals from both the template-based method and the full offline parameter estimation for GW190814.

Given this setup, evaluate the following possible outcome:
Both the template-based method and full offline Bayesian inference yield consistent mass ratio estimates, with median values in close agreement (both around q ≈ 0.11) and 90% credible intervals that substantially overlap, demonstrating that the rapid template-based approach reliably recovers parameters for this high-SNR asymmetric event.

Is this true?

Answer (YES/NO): NO